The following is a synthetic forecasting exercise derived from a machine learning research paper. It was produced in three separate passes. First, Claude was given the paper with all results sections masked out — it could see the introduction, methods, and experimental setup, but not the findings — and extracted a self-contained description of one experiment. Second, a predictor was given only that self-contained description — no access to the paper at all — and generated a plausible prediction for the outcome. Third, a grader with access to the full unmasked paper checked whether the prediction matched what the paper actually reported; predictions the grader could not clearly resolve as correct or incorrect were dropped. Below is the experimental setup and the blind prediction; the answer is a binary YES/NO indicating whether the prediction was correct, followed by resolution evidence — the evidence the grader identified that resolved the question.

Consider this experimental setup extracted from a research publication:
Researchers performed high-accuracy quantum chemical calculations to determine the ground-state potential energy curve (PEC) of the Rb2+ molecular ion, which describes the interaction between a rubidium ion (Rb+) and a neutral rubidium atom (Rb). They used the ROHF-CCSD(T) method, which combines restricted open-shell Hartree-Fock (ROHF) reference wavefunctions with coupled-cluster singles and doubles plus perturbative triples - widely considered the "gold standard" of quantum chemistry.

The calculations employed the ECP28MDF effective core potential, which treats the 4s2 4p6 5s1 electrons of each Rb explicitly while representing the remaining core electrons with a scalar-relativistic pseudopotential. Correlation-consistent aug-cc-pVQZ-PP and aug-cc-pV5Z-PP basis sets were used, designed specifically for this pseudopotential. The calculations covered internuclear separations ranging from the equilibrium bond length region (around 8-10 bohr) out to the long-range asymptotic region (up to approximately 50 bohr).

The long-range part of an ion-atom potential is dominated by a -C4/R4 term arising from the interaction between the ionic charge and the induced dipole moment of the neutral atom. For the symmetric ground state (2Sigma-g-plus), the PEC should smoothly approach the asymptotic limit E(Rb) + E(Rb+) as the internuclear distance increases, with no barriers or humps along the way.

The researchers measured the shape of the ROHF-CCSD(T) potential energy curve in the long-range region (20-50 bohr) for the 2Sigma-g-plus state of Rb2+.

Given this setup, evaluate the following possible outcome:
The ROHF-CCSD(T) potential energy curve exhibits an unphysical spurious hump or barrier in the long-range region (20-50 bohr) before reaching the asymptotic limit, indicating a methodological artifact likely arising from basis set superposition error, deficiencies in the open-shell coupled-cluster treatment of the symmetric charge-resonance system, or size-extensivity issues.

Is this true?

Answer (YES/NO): NO